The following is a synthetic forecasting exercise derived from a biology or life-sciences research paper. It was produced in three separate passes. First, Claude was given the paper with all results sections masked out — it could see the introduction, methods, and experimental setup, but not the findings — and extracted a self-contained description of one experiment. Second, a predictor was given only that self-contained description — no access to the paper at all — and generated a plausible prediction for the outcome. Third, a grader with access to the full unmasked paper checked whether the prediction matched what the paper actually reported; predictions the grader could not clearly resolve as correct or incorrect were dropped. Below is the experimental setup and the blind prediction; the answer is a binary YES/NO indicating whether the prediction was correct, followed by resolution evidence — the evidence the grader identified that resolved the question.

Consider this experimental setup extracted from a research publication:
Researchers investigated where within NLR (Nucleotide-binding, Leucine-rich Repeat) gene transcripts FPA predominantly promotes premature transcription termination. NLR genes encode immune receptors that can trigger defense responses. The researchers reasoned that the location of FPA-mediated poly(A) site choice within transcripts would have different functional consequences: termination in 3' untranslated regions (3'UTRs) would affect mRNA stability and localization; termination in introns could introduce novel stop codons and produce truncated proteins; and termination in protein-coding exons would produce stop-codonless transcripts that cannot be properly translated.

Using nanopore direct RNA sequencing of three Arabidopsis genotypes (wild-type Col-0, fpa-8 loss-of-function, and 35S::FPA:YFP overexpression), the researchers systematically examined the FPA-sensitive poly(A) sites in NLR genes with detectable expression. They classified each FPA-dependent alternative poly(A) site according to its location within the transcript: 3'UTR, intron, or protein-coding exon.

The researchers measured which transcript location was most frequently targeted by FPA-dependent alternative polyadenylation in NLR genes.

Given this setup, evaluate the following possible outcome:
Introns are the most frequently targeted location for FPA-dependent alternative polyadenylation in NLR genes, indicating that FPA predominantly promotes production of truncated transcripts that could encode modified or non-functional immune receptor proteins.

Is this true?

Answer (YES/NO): NO